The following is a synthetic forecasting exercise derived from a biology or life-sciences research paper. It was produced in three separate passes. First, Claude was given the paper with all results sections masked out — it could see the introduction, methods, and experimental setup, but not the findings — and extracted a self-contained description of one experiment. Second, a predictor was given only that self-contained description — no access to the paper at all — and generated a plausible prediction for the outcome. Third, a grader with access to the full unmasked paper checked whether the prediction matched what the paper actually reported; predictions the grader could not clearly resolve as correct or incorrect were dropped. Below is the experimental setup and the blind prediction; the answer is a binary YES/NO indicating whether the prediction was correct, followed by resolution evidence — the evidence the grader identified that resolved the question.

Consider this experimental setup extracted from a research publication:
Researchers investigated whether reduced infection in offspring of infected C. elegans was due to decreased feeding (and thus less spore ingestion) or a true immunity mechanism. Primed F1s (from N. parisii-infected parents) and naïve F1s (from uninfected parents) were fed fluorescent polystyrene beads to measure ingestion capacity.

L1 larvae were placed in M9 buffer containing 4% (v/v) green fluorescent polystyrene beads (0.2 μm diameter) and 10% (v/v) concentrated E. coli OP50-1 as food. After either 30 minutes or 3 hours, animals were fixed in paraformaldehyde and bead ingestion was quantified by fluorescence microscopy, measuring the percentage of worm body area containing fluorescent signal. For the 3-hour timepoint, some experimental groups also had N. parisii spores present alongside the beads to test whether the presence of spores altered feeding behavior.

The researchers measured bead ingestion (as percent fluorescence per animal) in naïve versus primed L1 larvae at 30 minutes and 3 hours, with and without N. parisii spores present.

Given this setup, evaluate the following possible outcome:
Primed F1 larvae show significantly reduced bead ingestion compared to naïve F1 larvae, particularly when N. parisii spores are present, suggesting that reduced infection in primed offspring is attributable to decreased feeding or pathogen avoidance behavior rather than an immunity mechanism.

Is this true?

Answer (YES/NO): NO